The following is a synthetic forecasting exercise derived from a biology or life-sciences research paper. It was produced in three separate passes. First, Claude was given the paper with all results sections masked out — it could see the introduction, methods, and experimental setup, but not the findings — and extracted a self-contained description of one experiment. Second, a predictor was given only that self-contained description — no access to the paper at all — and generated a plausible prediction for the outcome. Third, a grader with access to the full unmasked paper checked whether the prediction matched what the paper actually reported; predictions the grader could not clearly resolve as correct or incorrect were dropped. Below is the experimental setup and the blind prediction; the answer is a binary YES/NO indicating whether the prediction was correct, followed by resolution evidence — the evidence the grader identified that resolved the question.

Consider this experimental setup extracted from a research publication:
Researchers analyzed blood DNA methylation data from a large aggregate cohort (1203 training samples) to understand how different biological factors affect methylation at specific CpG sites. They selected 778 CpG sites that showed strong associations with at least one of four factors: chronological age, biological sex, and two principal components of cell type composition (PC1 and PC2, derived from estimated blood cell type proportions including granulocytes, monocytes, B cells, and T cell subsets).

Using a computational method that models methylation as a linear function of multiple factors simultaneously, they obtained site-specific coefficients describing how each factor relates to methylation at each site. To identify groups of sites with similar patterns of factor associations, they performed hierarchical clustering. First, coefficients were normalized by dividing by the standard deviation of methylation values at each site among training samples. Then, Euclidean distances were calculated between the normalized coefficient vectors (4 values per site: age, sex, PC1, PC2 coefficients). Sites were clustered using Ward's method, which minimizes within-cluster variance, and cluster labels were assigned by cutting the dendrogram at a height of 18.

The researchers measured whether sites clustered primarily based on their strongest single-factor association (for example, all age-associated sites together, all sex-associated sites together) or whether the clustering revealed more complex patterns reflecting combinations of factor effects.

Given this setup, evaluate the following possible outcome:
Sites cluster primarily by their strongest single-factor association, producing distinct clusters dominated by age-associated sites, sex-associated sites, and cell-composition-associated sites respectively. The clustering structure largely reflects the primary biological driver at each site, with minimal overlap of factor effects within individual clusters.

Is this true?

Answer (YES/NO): YES